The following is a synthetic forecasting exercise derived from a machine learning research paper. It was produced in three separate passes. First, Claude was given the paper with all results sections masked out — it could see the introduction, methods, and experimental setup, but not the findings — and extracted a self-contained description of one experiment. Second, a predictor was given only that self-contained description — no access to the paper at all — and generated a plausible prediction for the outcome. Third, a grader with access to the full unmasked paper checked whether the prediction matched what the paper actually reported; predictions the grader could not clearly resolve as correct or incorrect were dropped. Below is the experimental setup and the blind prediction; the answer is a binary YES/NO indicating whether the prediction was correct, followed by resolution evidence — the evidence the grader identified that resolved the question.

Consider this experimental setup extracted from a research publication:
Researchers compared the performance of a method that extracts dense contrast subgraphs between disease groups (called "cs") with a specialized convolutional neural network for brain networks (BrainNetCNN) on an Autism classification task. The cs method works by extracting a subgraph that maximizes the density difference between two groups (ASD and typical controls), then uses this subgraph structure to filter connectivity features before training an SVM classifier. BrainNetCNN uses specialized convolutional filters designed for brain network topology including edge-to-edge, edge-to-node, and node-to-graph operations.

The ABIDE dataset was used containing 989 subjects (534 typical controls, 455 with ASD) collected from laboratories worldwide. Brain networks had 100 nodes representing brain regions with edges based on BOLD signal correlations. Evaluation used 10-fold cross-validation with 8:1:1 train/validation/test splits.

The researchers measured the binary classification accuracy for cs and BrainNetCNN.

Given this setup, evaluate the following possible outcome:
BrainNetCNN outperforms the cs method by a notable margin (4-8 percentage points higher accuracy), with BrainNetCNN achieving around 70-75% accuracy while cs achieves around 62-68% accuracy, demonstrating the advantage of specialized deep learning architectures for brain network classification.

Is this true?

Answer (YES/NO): NO